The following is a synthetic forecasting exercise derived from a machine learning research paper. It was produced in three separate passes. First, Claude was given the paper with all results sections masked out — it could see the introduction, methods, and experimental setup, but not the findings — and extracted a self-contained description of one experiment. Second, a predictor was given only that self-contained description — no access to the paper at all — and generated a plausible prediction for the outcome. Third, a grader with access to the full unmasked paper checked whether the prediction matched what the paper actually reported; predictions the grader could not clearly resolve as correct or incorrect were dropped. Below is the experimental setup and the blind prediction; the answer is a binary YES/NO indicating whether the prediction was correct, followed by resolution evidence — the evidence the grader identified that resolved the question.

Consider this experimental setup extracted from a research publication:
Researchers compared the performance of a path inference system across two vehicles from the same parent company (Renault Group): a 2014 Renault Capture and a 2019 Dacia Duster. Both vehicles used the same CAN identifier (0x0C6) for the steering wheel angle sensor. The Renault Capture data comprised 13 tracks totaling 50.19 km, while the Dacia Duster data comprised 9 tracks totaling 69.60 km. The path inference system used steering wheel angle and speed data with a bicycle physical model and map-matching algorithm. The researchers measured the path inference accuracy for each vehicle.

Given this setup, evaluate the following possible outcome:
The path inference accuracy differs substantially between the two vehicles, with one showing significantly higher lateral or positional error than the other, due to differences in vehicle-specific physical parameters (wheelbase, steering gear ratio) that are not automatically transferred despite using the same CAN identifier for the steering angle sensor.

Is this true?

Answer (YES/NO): NO